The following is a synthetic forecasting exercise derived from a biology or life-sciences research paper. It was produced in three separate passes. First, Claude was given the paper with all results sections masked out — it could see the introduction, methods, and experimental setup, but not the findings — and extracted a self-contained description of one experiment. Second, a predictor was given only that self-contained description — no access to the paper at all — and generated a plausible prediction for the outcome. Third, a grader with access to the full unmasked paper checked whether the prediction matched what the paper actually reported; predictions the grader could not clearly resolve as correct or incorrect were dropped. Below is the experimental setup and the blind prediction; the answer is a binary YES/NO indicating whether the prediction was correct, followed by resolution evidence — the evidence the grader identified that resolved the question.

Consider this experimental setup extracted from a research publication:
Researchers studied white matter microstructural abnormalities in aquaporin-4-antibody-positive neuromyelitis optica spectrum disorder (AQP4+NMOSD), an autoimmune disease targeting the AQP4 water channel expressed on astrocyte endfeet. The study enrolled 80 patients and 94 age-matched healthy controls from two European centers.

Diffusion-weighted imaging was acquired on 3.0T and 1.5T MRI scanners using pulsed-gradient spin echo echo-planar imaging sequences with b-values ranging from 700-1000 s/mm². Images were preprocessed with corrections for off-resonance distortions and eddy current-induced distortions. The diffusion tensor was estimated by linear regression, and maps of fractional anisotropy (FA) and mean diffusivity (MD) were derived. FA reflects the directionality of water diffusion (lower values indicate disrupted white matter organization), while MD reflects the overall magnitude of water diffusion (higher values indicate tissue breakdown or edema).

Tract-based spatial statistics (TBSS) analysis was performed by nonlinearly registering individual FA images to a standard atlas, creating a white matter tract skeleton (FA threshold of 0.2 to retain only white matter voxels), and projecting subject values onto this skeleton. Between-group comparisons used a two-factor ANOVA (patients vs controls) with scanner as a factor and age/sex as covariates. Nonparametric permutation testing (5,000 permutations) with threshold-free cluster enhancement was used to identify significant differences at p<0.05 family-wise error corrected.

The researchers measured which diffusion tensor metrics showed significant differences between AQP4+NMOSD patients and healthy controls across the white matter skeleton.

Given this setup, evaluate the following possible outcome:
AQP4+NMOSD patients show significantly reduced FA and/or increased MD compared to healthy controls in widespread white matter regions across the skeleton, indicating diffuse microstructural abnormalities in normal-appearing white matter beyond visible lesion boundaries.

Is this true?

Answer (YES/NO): NO